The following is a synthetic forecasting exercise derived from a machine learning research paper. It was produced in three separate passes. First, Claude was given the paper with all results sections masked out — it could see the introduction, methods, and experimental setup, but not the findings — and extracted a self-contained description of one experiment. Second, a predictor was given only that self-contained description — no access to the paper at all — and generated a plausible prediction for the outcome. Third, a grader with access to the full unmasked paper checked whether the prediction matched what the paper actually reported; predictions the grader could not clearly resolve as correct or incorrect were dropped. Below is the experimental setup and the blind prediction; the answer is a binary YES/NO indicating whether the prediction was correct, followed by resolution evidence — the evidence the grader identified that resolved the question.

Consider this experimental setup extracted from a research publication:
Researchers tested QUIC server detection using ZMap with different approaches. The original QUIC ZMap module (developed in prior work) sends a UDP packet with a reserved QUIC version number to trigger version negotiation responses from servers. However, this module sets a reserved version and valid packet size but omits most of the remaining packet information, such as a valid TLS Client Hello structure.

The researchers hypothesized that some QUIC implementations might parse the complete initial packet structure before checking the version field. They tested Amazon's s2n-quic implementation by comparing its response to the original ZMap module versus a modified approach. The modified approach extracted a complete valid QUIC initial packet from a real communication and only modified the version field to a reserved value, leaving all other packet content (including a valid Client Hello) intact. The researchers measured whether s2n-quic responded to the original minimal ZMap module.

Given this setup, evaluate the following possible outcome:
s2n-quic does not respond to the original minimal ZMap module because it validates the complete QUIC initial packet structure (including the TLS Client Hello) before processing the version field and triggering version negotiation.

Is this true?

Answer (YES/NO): YES